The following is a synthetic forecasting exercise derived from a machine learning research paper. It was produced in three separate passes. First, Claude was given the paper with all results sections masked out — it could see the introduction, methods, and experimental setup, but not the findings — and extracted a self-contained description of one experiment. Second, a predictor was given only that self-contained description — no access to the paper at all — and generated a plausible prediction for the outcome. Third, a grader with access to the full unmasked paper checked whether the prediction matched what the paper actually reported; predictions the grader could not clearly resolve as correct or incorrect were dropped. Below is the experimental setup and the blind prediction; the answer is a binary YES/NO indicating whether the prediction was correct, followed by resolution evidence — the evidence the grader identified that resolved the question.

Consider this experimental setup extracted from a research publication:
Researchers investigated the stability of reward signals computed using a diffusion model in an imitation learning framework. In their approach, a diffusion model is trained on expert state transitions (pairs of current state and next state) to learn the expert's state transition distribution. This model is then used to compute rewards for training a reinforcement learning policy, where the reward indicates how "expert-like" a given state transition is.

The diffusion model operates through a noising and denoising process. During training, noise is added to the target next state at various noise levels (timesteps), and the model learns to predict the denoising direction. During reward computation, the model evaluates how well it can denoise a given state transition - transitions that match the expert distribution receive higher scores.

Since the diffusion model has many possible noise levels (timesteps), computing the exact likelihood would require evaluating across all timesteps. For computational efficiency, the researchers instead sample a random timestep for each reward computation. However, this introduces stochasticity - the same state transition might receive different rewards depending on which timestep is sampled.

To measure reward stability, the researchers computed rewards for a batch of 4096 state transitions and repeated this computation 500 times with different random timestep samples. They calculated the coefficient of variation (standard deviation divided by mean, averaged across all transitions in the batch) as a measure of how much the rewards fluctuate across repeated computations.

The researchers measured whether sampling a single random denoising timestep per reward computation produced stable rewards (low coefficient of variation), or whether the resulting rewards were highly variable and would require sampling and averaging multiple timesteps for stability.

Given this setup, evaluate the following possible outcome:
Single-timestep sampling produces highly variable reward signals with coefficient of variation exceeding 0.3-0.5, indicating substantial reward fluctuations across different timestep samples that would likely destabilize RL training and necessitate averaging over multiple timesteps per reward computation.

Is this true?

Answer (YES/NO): NO